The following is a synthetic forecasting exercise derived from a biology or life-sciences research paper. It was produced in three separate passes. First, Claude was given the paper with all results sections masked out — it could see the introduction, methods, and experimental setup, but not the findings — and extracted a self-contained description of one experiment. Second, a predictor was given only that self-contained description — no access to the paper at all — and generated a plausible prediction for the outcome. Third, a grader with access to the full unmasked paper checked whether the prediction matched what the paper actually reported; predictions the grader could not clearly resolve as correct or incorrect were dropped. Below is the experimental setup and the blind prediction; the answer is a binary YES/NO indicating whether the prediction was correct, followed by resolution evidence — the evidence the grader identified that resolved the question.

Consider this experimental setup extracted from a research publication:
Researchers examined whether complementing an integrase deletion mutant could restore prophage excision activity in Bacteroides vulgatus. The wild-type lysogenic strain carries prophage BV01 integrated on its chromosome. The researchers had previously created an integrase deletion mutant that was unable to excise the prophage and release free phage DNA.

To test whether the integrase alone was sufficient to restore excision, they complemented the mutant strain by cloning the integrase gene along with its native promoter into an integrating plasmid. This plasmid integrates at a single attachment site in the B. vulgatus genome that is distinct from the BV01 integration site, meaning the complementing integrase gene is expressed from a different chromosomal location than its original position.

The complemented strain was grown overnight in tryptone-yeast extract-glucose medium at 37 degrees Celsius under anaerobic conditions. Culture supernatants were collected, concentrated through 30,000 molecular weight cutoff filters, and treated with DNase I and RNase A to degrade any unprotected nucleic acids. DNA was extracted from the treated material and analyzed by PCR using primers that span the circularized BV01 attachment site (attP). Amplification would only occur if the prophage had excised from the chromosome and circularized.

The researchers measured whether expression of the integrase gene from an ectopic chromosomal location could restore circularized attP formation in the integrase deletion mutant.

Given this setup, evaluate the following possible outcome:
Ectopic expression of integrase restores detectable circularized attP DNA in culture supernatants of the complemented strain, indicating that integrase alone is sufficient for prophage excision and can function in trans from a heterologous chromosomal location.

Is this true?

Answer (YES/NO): YES